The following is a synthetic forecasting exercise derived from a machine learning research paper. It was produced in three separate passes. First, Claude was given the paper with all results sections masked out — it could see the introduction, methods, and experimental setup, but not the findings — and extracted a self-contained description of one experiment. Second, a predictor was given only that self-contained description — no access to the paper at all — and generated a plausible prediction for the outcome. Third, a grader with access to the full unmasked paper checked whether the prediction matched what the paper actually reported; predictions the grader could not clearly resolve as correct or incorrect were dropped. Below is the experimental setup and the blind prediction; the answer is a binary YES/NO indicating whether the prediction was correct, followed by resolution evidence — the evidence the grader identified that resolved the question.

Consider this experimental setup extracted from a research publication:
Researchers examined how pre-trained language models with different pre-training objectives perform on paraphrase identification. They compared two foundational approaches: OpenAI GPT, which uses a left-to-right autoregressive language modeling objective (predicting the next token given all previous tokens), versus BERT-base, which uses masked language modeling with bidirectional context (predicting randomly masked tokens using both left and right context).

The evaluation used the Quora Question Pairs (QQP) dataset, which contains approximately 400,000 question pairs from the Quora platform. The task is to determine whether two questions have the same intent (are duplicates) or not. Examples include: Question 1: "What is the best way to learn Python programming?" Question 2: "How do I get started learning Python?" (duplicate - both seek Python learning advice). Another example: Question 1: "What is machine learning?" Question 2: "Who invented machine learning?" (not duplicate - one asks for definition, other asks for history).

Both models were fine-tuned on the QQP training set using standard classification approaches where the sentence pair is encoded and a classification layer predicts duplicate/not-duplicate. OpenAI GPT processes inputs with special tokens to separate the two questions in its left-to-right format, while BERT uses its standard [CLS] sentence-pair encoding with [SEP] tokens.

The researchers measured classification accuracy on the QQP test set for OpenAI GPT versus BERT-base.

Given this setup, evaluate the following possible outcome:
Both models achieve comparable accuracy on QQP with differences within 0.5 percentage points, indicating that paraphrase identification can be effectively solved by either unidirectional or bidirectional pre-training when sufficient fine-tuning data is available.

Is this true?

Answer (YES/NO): NO